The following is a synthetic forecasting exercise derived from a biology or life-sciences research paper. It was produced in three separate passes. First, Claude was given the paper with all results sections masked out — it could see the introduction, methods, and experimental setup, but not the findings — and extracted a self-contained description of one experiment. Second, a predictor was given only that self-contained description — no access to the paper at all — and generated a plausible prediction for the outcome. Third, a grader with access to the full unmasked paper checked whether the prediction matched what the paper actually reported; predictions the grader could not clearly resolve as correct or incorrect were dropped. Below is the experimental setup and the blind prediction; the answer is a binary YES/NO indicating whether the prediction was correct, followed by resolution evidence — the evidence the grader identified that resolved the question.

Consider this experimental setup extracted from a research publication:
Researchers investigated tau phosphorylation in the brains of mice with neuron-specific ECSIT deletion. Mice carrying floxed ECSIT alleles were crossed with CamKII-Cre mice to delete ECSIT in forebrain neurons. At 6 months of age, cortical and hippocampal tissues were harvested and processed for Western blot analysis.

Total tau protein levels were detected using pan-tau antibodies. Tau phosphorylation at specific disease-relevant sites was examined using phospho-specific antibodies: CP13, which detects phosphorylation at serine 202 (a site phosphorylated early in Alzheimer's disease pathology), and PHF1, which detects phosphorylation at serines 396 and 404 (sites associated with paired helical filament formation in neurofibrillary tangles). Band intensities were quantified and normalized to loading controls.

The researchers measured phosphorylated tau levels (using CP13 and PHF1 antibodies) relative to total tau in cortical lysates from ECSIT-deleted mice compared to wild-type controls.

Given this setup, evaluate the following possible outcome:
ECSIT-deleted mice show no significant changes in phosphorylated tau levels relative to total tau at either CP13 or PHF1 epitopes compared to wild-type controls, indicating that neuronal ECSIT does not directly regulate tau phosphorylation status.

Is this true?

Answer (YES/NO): NO